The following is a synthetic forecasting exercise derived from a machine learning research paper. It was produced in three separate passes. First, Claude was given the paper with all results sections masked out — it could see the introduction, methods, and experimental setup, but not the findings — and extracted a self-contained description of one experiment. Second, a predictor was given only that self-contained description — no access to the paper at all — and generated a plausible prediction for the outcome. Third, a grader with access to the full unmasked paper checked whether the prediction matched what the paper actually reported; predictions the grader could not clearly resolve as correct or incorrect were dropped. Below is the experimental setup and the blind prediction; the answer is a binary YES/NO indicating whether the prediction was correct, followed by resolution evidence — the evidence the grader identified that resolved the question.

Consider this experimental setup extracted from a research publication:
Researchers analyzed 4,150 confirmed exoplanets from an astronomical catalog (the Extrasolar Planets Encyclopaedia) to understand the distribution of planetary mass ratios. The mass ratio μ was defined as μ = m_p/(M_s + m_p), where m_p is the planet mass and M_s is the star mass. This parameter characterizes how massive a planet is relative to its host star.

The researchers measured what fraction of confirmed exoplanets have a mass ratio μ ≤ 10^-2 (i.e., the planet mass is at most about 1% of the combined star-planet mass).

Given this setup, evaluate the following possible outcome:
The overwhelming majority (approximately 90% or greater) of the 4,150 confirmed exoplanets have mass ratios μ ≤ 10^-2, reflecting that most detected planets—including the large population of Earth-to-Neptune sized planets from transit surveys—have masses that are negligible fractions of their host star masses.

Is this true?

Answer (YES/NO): YES